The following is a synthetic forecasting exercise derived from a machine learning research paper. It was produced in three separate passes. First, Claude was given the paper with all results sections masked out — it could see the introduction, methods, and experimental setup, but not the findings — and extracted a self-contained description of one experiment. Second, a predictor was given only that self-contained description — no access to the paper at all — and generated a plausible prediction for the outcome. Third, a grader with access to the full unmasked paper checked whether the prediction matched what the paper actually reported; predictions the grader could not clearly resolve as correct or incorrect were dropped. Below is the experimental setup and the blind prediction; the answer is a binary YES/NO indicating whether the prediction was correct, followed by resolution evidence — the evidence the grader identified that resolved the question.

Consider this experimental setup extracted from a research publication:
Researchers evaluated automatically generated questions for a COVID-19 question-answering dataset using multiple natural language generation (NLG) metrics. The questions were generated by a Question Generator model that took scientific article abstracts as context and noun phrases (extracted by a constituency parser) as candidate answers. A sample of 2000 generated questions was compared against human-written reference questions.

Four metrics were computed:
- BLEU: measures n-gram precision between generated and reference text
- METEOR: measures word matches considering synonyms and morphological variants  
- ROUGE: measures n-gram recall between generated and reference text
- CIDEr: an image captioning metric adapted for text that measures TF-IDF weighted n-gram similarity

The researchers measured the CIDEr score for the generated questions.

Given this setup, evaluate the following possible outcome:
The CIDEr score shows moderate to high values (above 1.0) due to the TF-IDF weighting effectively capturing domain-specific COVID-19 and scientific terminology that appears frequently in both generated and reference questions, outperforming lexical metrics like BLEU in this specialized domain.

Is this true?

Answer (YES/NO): NO